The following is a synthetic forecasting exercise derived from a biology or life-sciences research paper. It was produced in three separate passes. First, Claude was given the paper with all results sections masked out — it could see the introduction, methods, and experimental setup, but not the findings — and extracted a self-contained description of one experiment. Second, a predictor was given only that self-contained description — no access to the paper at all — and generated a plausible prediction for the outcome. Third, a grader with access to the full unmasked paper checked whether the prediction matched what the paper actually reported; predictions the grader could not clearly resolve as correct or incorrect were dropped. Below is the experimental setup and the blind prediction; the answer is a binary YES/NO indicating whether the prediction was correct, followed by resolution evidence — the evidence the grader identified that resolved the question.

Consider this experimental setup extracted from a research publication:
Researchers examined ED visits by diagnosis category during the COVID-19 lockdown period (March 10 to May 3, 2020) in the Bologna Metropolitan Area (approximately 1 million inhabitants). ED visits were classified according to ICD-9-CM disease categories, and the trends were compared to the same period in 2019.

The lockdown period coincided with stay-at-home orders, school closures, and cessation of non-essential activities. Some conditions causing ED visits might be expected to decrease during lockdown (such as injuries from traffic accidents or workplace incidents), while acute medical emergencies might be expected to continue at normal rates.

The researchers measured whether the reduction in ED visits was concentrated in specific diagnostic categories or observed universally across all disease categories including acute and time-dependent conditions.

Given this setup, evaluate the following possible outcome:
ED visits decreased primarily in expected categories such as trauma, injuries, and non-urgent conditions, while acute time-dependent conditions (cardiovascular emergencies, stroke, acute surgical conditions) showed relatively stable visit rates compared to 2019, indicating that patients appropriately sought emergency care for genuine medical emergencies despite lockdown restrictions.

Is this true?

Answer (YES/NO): NO